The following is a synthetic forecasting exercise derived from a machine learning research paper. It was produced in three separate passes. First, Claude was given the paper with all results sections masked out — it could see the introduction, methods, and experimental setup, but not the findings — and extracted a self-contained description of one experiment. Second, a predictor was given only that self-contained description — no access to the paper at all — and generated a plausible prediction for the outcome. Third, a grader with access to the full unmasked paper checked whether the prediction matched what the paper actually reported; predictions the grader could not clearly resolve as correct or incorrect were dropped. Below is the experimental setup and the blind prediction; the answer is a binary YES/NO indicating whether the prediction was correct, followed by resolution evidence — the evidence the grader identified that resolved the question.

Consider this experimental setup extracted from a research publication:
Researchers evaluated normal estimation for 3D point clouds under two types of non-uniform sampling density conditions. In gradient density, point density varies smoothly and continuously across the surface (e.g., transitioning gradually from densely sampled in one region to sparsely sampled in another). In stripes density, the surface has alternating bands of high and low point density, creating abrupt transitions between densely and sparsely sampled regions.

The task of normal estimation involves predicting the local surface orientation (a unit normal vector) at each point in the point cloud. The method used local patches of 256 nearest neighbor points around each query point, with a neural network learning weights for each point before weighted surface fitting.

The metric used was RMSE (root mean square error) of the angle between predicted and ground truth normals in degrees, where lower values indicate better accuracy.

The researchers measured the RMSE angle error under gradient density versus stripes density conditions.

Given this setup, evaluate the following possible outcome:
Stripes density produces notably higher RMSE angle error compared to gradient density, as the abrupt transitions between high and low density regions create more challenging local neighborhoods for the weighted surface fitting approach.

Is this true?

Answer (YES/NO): NO